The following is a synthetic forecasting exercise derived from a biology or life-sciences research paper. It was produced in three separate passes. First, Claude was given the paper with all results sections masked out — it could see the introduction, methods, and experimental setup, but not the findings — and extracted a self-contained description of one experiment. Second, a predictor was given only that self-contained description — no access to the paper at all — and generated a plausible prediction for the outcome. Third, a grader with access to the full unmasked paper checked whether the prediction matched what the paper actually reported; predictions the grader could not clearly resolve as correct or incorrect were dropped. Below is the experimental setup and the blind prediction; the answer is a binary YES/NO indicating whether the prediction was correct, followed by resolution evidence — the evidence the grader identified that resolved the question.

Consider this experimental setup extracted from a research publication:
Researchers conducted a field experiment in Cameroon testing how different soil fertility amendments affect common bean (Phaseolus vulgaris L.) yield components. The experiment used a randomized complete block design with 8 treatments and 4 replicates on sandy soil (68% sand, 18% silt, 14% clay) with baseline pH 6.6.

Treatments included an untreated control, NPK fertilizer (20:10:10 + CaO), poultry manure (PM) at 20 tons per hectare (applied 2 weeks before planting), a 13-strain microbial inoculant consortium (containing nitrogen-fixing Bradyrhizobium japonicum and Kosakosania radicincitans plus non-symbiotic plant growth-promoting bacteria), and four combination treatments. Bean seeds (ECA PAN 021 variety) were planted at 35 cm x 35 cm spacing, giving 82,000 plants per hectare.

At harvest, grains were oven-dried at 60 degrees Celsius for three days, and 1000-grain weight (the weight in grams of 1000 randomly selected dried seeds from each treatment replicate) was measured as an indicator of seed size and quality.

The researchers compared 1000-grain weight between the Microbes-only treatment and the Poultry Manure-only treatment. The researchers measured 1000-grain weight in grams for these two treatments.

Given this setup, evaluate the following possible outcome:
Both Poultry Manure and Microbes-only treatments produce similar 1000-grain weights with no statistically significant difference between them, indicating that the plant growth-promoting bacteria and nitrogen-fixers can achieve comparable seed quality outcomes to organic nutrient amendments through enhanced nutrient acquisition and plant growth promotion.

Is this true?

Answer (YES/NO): NO